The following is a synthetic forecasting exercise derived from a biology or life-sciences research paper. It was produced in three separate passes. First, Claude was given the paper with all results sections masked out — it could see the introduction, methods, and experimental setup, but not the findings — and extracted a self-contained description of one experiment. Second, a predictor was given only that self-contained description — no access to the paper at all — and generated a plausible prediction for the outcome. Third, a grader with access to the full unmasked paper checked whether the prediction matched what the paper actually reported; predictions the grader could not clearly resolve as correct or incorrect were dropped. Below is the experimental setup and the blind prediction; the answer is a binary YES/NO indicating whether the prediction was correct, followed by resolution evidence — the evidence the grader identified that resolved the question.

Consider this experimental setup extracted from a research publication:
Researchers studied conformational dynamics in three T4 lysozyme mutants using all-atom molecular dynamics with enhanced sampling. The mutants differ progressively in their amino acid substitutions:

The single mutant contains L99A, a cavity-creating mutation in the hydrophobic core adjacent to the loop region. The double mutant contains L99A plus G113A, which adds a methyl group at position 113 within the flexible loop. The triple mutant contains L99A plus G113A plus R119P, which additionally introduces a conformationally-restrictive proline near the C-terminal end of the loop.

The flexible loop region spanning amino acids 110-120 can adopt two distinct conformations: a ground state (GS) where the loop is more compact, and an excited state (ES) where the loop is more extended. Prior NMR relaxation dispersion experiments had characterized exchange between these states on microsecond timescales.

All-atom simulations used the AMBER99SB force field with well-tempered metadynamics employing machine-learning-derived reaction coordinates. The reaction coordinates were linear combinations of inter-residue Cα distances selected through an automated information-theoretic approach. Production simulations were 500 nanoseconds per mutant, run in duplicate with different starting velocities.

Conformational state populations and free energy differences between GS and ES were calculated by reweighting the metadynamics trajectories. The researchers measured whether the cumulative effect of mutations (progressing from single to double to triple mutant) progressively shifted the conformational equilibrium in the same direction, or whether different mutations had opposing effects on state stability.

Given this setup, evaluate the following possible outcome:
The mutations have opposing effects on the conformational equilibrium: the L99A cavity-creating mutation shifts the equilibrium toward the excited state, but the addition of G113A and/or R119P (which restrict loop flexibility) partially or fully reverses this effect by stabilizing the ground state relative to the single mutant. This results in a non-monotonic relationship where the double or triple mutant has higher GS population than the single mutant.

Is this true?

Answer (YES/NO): NO